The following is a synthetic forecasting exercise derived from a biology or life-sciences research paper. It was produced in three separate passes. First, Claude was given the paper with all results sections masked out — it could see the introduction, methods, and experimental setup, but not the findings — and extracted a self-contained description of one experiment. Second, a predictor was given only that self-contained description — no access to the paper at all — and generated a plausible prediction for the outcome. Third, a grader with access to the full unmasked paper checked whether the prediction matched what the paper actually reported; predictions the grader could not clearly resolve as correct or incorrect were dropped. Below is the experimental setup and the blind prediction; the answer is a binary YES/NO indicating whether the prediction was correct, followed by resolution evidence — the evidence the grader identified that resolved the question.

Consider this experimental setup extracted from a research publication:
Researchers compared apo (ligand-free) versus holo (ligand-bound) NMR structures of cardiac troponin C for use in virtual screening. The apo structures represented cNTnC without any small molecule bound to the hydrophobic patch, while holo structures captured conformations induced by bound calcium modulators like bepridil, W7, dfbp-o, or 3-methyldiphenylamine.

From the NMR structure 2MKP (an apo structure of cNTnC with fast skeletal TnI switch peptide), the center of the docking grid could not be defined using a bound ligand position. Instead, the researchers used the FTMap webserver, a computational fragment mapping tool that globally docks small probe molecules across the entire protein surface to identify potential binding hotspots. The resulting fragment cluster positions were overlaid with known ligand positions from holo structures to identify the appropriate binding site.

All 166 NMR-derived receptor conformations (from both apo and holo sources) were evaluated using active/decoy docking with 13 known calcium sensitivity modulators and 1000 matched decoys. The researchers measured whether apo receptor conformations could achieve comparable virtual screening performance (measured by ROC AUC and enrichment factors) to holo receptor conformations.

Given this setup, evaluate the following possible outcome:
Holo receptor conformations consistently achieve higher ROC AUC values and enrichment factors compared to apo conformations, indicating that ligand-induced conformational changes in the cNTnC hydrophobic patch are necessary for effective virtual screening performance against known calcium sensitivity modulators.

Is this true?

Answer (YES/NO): NO